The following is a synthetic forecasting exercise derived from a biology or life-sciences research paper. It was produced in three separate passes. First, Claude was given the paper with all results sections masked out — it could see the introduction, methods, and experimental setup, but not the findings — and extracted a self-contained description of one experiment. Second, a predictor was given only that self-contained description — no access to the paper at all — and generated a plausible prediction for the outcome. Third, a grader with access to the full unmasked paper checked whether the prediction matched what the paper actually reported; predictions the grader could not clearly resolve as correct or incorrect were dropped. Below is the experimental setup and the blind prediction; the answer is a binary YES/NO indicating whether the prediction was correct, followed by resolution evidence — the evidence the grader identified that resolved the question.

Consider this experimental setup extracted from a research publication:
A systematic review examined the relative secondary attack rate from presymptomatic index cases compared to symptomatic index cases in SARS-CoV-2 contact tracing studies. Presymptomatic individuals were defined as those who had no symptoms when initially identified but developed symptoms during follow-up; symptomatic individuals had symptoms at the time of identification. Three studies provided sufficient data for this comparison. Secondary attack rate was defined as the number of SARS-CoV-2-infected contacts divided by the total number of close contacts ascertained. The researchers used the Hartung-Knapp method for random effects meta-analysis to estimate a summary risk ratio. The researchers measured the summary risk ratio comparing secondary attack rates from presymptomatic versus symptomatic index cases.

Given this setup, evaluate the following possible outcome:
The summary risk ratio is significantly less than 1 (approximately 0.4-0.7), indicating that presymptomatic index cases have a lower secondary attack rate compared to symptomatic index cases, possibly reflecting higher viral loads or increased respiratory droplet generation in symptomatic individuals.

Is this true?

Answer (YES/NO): NO